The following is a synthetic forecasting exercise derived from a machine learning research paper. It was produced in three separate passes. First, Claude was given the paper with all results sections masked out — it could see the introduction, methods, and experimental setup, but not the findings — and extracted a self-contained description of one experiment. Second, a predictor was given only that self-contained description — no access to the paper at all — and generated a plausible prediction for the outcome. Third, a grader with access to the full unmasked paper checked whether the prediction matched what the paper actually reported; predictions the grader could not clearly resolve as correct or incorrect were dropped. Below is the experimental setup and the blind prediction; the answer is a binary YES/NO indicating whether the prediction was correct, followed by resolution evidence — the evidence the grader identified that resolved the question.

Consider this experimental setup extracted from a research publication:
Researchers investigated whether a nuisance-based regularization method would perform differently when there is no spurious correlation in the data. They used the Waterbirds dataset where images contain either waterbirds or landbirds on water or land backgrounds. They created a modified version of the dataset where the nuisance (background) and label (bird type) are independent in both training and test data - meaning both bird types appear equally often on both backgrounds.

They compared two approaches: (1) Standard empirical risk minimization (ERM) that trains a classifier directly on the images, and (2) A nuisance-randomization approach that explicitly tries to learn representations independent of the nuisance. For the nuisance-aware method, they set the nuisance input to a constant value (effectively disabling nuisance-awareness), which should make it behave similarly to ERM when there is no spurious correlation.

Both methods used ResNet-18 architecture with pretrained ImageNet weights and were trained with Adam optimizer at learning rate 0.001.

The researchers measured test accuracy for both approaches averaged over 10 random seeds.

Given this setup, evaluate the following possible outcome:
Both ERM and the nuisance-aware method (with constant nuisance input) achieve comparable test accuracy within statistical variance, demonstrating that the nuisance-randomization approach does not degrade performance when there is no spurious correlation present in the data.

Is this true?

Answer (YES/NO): YES